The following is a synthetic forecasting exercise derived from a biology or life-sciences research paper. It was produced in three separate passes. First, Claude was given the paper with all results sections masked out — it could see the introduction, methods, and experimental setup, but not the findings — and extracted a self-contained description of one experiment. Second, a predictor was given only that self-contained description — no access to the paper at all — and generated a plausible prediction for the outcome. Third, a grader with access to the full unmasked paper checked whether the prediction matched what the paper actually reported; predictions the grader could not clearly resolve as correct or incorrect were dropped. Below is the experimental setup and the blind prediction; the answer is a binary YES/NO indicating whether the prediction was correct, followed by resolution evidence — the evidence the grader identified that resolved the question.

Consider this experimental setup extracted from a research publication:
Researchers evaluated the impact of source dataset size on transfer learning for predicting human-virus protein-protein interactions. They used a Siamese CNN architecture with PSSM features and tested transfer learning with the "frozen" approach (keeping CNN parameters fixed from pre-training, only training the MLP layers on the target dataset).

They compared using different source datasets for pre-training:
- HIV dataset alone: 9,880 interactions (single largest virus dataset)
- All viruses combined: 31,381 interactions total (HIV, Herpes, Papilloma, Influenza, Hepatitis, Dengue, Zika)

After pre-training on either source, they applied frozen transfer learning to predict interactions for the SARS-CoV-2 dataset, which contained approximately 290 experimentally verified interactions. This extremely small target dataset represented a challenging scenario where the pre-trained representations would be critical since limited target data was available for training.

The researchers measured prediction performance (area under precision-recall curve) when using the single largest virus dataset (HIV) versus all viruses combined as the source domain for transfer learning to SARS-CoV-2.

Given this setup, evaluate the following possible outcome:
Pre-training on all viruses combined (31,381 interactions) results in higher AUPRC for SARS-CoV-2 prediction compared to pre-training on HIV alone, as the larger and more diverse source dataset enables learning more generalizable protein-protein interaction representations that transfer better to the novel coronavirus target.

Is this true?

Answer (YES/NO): YES